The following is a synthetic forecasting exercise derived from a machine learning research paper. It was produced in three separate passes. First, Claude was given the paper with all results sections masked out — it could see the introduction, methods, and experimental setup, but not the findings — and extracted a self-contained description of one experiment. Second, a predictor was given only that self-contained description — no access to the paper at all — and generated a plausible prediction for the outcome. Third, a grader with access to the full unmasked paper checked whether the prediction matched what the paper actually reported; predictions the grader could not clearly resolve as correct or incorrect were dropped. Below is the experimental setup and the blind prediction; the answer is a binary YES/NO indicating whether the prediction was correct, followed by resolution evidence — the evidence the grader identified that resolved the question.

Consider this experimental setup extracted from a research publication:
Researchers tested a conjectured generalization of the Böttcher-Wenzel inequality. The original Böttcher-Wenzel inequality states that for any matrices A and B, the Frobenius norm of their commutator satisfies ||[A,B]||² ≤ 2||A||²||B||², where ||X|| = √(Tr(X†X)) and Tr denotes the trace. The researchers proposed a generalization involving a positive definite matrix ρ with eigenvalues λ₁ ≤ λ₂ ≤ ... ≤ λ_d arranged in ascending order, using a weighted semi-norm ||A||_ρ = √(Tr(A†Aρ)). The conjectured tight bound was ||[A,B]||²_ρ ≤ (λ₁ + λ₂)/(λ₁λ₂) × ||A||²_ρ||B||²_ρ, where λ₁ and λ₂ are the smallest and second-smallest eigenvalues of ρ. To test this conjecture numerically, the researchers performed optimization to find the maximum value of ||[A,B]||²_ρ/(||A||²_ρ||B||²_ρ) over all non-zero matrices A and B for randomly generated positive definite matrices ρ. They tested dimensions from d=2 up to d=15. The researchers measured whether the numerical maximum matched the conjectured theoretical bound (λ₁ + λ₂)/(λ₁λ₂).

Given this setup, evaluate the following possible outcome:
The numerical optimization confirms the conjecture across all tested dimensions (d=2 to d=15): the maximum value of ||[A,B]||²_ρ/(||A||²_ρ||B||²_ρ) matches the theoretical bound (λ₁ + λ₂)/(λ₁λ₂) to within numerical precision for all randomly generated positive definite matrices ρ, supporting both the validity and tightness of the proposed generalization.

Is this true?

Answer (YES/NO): YES